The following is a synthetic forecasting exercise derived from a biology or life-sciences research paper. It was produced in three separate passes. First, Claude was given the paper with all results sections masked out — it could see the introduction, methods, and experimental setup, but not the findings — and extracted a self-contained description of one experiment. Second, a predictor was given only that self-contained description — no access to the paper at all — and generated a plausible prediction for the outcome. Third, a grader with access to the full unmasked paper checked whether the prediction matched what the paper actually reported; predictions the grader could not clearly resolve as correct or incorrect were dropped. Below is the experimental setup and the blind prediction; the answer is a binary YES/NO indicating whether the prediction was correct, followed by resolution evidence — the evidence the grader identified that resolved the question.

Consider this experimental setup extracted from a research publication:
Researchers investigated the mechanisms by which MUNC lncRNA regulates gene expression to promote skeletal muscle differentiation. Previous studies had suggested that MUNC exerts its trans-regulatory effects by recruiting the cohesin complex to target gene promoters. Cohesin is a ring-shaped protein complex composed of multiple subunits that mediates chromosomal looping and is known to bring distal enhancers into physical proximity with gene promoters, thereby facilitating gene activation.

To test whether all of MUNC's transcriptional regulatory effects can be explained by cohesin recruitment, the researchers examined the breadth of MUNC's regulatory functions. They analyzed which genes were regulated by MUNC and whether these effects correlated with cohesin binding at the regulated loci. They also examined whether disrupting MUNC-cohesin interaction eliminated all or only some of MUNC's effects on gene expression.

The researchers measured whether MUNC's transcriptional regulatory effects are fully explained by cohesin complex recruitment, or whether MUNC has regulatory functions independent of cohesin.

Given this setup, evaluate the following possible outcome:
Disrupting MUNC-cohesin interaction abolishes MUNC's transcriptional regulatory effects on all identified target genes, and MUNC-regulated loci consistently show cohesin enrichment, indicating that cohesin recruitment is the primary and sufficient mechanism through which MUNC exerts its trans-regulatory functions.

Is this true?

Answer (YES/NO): NO